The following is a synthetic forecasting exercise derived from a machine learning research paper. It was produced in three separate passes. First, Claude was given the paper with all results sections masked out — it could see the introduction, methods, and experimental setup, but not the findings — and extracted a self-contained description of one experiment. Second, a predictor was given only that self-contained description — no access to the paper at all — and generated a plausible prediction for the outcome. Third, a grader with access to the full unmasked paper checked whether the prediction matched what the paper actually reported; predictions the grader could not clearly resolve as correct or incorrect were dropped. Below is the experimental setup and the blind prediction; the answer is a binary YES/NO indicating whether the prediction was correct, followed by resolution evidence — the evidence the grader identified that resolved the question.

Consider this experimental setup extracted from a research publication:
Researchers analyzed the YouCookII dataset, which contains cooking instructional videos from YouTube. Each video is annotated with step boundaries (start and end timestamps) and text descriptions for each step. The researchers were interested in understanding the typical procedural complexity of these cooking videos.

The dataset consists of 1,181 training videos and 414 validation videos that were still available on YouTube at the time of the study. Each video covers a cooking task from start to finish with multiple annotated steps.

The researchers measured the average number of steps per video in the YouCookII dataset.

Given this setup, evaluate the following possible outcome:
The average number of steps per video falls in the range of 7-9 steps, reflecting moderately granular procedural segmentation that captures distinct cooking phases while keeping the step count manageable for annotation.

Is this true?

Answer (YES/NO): YES